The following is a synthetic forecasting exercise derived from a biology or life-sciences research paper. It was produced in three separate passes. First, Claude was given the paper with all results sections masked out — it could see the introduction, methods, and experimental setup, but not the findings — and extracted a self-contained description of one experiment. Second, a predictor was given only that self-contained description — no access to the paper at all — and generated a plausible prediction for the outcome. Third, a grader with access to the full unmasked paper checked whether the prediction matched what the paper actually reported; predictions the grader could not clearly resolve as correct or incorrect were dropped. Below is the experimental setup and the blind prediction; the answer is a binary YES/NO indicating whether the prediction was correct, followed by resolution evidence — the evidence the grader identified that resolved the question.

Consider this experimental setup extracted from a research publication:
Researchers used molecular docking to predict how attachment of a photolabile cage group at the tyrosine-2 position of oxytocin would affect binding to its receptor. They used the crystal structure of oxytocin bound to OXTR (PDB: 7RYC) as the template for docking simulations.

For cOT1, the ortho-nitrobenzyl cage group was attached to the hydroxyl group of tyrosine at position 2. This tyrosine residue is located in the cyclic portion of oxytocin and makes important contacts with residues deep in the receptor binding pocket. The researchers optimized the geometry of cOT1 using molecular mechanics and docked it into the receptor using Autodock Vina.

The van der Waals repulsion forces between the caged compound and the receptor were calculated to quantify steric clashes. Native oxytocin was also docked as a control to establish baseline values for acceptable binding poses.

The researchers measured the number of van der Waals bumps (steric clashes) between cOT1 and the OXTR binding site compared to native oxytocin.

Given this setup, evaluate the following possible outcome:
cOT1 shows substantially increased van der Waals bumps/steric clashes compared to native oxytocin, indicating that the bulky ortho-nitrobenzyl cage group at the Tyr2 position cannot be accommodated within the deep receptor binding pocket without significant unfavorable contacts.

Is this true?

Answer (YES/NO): YES